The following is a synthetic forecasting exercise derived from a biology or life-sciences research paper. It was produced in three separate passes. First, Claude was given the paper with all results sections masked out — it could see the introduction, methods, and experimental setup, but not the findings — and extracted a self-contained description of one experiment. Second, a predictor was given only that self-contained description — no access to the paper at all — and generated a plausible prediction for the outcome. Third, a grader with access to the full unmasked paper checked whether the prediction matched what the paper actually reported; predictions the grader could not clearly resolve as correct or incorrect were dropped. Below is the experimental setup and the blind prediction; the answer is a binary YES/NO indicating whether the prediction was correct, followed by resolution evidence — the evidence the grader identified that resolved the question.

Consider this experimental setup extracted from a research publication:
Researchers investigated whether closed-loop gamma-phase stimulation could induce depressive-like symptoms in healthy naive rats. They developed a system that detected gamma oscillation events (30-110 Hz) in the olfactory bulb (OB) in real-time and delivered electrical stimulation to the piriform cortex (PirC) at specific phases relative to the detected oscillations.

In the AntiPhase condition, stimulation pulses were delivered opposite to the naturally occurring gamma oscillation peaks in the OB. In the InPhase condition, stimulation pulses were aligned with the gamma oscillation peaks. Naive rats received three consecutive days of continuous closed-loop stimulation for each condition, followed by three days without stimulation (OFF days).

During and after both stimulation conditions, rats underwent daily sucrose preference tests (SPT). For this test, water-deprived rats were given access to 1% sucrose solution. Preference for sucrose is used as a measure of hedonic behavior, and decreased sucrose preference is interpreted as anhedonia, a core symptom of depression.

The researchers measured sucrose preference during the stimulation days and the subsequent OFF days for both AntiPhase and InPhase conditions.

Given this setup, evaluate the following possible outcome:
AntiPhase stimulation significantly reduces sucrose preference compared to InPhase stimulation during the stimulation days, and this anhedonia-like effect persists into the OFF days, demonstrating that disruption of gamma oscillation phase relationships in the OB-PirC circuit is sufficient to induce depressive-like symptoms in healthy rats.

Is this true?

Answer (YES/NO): YES